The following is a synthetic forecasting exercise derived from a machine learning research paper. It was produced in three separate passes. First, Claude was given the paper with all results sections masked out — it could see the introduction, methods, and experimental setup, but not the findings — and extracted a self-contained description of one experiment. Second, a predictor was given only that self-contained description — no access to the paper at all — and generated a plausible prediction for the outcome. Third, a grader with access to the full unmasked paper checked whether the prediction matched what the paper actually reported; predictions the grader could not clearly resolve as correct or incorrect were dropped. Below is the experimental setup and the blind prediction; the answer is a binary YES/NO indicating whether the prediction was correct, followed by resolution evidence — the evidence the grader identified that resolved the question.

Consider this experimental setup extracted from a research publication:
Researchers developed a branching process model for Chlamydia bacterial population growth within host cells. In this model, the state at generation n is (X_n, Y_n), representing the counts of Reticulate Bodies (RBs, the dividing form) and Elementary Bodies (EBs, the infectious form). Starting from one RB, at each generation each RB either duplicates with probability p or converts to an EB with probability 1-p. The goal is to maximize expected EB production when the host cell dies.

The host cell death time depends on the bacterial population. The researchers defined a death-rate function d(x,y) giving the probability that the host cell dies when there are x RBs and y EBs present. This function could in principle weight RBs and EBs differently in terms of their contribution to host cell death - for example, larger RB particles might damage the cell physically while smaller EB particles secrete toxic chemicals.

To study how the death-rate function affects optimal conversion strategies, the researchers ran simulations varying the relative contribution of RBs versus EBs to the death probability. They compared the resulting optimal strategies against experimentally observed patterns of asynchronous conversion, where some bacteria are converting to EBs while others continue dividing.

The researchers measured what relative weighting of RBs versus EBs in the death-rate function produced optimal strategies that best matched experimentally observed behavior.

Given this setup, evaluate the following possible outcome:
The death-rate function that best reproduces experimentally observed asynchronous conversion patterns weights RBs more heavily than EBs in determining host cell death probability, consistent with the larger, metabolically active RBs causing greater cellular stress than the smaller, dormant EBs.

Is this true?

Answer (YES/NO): NO